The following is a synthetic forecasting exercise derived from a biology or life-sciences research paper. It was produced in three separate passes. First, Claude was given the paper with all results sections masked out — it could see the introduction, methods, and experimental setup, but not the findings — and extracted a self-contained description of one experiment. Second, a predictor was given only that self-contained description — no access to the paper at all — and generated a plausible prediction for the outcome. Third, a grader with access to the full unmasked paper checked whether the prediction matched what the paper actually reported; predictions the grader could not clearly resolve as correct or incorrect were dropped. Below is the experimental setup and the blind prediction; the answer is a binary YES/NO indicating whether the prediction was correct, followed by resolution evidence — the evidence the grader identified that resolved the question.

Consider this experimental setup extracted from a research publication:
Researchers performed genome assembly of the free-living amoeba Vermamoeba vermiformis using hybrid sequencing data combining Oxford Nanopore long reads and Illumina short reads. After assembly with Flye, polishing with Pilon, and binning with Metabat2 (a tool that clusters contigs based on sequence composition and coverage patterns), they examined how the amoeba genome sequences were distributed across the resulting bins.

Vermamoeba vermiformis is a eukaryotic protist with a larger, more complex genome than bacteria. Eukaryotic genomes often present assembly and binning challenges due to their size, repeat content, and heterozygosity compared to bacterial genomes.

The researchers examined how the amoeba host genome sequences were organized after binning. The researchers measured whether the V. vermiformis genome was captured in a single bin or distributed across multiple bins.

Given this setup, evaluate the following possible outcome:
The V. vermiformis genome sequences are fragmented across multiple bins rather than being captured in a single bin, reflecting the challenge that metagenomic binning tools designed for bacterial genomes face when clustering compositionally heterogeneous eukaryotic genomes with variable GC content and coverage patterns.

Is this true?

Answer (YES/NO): YES